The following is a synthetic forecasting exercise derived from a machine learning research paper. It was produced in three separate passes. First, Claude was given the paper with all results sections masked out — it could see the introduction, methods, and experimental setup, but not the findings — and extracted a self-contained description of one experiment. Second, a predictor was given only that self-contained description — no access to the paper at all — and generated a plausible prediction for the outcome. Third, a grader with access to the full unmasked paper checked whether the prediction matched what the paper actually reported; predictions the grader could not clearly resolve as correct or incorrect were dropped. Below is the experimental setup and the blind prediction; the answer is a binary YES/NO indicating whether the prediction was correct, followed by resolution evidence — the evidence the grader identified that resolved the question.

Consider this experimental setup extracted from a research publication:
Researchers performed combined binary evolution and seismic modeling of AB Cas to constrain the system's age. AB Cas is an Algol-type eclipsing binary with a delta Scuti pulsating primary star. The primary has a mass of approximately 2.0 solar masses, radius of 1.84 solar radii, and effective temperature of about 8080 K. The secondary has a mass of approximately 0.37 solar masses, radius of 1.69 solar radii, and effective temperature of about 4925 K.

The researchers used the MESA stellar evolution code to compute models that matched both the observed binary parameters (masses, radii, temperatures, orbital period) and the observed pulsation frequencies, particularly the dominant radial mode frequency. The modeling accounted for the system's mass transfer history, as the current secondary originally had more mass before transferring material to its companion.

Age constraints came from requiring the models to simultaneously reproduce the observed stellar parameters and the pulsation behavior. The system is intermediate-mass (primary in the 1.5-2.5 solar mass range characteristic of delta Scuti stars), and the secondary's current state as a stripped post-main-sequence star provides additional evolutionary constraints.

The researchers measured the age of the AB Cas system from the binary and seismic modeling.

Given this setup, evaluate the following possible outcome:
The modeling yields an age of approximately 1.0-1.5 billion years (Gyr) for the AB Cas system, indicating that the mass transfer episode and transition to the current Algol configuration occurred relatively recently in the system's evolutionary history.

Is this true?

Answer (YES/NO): NO